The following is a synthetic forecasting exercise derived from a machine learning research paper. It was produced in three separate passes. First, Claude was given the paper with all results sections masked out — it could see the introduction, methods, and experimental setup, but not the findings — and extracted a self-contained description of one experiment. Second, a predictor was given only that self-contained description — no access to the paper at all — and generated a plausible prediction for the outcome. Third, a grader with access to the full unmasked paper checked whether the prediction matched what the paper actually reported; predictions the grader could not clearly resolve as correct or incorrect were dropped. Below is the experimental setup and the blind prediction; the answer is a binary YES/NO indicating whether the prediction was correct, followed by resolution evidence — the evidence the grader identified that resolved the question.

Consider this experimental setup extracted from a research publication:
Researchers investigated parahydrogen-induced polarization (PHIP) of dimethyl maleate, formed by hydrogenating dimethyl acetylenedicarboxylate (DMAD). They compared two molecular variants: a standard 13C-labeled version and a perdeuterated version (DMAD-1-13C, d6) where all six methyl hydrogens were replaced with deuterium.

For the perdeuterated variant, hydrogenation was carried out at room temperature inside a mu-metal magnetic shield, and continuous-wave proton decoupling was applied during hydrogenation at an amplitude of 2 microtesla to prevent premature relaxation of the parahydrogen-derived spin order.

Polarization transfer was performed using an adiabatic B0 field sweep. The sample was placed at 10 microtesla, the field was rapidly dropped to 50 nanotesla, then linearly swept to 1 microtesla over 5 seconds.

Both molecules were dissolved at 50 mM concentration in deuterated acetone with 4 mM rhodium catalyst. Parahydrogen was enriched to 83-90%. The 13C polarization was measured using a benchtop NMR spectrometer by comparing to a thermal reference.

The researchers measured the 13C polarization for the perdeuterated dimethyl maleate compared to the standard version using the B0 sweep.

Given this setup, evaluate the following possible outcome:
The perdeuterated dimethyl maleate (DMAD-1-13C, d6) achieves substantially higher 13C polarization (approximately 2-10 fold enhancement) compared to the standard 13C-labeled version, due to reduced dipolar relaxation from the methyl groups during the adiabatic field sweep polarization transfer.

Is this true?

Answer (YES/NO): NO